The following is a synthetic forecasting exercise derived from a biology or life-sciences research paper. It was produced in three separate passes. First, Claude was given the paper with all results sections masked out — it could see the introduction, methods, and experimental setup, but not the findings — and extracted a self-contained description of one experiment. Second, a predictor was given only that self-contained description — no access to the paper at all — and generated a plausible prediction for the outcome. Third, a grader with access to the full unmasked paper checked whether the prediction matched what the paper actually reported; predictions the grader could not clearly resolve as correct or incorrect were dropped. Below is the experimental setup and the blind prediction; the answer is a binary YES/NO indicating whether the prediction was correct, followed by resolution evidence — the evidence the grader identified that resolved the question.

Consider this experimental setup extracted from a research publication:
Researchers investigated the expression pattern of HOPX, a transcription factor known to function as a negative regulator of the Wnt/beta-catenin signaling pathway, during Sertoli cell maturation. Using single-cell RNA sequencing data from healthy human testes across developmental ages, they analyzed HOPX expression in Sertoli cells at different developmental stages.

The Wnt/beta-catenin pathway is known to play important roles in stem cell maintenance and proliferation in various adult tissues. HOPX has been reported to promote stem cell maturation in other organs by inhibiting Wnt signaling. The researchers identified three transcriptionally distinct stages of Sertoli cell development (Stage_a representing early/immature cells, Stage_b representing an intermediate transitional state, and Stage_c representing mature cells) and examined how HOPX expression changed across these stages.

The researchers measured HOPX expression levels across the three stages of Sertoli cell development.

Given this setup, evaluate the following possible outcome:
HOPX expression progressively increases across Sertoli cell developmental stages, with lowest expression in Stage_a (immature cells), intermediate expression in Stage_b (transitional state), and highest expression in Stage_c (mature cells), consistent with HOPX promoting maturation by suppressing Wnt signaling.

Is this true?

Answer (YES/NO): NO